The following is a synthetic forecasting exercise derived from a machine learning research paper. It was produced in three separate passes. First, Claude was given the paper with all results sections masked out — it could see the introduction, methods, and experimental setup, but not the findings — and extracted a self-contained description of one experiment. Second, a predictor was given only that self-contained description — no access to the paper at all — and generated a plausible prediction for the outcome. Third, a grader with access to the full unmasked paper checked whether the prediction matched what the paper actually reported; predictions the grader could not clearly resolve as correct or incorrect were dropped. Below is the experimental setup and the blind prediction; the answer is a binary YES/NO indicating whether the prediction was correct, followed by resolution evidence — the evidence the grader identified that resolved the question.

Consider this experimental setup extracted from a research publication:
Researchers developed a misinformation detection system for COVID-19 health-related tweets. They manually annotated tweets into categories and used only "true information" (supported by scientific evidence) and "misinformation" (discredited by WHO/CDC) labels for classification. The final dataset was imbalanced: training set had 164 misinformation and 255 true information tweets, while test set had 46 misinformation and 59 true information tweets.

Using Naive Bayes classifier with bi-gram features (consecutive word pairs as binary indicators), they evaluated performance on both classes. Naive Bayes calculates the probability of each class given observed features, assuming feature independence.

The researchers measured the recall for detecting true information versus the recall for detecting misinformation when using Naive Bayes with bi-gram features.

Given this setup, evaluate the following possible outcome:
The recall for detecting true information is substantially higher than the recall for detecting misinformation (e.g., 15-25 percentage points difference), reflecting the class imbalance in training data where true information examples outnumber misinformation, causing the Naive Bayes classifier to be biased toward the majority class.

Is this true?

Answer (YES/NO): NO